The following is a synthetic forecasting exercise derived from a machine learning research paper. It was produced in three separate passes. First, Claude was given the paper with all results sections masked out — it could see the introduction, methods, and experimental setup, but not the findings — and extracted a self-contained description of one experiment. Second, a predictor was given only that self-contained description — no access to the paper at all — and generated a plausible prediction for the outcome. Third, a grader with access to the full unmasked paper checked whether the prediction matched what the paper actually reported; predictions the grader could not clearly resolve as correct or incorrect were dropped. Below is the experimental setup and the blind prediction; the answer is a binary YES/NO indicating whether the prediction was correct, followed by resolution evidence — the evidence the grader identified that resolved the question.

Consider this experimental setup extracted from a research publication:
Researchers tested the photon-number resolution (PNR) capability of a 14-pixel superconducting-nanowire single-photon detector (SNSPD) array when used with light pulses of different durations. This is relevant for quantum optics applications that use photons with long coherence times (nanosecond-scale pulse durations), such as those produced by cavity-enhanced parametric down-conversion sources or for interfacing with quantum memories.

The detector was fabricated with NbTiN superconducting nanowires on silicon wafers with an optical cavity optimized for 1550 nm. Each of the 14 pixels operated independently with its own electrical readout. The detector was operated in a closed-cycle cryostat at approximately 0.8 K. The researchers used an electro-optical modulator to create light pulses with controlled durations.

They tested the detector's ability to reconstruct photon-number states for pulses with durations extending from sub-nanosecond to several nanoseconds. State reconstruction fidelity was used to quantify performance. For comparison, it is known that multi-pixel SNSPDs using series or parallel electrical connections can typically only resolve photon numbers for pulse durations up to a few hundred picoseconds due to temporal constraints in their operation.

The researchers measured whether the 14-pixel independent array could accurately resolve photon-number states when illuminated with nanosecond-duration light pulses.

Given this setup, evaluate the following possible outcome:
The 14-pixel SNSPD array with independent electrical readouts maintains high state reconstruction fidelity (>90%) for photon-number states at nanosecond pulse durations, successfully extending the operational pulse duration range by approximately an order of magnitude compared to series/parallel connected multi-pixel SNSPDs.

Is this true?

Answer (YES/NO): NO